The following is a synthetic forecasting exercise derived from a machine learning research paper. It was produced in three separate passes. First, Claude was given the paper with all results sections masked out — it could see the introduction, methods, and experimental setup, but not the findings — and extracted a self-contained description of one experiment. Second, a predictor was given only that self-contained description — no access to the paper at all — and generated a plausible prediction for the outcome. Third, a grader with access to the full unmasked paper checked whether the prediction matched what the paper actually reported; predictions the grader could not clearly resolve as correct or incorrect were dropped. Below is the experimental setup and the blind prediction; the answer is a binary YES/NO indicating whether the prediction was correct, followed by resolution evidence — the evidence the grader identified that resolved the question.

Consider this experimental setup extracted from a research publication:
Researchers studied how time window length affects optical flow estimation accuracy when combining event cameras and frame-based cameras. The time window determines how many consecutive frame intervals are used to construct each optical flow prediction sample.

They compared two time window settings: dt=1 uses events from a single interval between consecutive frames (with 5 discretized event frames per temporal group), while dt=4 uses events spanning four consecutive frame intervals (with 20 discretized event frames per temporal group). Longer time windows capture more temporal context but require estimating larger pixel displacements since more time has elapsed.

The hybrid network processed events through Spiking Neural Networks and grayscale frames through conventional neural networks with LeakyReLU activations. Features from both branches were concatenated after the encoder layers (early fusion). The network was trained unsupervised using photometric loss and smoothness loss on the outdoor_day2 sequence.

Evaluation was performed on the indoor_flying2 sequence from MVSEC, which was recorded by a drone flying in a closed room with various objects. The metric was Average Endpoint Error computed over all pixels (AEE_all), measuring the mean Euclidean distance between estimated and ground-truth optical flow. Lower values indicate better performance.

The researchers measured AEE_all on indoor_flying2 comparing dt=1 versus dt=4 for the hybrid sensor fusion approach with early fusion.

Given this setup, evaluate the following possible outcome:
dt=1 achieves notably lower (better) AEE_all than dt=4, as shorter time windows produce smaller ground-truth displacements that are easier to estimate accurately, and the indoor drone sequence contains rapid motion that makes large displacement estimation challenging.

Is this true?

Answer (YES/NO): YES